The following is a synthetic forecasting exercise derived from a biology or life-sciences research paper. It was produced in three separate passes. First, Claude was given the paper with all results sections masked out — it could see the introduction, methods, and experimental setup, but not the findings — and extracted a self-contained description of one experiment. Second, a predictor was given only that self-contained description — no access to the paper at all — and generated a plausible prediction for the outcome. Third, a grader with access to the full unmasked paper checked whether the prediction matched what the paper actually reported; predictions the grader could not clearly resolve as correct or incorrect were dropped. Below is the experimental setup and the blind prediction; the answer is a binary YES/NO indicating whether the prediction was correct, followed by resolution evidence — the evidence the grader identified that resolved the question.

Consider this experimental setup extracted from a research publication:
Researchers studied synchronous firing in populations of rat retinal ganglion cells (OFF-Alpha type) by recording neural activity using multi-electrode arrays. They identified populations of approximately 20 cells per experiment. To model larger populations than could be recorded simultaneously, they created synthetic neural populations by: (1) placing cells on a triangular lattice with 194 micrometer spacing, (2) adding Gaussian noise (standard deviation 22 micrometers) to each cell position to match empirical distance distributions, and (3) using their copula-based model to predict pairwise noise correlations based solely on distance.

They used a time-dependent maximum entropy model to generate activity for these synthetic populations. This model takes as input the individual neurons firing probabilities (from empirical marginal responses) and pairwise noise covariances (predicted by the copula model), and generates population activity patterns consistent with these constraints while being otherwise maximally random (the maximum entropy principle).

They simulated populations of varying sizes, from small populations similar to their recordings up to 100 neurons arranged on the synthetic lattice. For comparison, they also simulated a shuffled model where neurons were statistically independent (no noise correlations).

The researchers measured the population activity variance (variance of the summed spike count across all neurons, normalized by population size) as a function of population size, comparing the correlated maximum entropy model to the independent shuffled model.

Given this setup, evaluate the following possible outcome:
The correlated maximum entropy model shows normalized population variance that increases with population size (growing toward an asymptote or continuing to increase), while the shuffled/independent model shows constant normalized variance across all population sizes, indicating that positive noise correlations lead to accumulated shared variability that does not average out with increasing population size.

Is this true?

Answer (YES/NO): YES